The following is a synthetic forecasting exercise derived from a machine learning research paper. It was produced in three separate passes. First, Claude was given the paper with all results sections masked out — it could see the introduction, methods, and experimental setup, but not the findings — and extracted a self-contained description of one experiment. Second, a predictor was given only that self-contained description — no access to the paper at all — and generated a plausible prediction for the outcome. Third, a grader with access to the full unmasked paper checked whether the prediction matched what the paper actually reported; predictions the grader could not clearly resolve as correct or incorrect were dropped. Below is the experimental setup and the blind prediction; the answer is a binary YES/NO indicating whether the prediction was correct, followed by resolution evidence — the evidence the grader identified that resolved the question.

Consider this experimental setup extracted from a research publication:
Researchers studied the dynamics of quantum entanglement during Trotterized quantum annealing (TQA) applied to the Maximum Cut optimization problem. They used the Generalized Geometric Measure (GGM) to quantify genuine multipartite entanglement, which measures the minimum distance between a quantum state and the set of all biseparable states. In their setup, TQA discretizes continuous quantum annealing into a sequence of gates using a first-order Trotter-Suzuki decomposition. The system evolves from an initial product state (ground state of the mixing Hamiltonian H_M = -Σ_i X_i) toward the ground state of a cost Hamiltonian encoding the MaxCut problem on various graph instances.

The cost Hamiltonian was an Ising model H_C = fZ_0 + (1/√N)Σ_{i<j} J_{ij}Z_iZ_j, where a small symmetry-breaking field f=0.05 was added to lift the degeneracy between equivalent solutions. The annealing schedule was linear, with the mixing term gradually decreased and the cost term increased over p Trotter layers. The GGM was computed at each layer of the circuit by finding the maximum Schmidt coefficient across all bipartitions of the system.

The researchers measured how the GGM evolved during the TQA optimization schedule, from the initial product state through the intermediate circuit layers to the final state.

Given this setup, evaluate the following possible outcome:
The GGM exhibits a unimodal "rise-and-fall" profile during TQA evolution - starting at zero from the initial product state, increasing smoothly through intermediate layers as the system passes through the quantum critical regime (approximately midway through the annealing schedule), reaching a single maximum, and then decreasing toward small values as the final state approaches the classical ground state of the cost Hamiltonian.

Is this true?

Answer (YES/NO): NO